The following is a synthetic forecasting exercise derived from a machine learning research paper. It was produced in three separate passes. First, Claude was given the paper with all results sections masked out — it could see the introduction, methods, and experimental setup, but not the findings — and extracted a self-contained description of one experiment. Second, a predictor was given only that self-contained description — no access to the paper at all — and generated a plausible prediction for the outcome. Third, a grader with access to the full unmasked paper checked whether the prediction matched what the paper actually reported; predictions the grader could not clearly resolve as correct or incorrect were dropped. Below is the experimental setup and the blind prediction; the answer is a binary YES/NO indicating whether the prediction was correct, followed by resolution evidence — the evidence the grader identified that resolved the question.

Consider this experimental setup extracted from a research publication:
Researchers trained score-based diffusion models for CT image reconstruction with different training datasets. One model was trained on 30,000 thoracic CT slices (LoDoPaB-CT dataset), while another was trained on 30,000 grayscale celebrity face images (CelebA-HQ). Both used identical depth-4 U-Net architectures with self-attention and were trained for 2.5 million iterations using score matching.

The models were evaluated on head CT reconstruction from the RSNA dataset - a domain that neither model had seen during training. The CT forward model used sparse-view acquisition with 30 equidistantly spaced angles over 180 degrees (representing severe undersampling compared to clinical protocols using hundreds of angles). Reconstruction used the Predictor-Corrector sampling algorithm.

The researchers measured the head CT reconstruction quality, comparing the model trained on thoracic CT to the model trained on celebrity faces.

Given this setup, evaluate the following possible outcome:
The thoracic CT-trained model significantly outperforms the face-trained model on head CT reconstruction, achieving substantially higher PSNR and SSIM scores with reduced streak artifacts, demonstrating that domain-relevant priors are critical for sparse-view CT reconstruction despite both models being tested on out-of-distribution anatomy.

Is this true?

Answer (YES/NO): NO